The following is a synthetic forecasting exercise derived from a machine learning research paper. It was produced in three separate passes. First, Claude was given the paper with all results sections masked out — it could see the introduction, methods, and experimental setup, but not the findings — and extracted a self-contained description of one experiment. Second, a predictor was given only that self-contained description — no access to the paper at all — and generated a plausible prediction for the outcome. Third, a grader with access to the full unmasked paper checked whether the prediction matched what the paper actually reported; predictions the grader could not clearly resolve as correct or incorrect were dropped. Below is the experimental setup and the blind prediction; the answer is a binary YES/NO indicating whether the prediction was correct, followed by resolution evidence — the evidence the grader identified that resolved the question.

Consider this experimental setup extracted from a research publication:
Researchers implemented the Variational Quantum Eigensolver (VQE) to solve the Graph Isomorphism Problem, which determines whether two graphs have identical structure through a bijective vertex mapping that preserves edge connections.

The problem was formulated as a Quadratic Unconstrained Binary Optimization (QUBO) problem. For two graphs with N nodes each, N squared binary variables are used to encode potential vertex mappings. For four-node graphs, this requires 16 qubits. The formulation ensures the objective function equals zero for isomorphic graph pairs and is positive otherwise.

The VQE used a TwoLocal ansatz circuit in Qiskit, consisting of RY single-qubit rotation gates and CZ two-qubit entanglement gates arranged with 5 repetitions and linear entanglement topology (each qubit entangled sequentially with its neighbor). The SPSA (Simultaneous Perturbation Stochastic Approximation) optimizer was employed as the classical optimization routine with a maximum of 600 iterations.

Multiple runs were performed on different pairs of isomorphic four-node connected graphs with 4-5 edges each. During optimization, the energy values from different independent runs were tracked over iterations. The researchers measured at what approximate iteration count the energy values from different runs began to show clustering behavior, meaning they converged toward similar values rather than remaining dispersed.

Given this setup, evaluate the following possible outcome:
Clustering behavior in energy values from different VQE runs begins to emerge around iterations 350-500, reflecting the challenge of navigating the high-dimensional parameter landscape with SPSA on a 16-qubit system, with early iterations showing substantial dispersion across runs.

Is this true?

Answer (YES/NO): YES